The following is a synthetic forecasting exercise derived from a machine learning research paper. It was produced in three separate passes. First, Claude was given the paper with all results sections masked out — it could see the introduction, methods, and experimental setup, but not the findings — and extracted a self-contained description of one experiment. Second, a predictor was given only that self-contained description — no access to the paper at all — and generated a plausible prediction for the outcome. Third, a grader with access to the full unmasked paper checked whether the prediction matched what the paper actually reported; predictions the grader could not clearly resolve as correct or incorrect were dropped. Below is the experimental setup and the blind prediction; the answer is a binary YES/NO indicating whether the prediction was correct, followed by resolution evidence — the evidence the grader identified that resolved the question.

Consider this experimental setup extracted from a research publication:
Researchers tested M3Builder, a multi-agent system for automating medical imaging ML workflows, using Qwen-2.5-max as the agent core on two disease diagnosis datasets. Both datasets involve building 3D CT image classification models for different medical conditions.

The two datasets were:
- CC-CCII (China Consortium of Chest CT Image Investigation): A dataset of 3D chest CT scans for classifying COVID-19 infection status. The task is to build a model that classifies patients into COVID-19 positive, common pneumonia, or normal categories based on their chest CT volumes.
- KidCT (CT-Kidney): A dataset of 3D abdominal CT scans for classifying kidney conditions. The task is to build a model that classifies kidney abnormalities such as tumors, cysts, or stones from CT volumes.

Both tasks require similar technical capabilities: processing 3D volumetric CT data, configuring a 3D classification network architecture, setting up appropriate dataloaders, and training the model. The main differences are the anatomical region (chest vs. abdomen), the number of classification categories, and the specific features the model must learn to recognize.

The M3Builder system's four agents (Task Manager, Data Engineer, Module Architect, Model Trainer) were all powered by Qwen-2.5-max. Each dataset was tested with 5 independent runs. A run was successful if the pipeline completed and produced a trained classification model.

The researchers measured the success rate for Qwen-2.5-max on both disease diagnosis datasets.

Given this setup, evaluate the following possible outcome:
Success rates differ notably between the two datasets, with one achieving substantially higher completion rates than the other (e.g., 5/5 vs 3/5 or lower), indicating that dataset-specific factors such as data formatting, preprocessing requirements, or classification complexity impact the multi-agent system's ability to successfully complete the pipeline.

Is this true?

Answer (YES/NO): YES